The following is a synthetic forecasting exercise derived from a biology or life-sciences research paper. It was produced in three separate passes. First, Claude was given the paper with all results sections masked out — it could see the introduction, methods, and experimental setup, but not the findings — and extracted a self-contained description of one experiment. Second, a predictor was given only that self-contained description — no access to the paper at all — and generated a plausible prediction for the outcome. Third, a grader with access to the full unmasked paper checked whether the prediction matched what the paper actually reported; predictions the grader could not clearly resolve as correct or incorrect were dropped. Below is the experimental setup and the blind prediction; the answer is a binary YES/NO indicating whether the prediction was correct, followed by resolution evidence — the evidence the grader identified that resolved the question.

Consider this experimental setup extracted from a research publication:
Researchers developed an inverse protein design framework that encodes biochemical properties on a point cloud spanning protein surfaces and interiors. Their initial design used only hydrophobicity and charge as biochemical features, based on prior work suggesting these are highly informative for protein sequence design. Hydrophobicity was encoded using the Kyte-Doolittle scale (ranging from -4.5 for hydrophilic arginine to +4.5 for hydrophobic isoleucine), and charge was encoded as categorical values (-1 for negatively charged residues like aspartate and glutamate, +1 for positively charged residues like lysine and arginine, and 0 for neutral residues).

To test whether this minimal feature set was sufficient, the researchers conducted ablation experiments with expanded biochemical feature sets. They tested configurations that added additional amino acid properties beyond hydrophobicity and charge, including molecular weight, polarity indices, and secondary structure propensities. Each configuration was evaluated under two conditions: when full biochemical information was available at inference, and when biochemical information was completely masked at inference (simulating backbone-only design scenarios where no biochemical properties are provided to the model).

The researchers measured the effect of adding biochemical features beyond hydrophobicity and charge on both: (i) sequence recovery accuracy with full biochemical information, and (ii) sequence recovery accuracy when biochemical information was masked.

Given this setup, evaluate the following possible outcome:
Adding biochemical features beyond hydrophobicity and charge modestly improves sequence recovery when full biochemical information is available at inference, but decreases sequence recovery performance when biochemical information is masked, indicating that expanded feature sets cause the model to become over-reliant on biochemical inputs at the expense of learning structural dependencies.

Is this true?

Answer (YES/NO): NO